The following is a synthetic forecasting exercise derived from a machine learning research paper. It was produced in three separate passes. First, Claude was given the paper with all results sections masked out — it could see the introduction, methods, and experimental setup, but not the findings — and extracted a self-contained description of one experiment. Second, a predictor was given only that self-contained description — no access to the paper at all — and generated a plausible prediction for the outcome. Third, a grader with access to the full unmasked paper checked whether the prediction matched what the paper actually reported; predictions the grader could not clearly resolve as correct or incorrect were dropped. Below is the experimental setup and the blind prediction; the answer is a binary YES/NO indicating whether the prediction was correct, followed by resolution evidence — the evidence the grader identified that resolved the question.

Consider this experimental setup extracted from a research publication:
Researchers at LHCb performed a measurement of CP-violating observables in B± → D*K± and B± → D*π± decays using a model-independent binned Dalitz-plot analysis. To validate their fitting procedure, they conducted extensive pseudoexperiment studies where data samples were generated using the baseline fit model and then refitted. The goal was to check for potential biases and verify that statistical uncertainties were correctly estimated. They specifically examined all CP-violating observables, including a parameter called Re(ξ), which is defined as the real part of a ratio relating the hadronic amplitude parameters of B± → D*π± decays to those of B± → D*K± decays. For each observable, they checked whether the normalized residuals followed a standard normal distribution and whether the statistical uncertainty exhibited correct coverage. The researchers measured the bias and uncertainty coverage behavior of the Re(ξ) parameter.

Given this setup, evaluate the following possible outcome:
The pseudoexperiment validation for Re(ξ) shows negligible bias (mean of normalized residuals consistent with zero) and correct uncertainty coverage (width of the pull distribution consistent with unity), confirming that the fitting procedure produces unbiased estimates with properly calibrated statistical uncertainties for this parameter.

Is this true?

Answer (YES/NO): NO